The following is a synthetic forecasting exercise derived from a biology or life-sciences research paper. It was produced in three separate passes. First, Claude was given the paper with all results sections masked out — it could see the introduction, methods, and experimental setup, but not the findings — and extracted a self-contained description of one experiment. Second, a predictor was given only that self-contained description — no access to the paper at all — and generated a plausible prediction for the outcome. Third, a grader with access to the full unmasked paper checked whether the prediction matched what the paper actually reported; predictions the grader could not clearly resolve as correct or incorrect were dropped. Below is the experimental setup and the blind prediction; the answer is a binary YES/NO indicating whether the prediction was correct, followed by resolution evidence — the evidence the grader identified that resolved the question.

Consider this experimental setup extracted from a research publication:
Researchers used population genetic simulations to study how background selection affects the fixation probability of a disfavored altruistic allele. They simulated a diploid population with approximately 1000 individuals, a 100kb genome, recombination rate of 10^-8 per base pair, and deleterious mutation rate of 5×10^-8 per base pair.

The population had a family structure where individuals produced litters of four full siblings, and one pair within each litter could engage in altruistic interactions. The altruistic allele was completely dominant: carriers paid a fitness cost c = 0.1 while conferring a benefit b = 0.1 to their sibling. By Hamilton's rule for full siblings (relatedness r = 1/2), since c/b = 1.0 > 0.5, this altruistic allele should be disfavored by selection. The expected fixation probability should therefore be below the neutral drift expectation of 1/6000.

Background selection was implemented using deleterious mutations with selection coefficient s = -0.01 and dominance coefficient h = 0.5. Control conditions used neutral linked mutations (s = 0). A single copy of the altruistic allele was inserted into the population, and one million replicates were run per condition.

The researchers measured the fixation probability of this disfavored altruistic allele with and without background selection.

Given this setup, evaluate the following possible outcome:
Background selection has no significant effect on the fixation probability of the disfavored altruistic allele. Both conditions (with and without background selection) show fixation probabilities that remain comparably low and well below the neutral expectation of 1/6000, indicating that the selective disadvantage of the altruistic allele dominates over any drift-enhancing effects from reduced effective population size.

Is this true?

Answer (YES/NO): NO